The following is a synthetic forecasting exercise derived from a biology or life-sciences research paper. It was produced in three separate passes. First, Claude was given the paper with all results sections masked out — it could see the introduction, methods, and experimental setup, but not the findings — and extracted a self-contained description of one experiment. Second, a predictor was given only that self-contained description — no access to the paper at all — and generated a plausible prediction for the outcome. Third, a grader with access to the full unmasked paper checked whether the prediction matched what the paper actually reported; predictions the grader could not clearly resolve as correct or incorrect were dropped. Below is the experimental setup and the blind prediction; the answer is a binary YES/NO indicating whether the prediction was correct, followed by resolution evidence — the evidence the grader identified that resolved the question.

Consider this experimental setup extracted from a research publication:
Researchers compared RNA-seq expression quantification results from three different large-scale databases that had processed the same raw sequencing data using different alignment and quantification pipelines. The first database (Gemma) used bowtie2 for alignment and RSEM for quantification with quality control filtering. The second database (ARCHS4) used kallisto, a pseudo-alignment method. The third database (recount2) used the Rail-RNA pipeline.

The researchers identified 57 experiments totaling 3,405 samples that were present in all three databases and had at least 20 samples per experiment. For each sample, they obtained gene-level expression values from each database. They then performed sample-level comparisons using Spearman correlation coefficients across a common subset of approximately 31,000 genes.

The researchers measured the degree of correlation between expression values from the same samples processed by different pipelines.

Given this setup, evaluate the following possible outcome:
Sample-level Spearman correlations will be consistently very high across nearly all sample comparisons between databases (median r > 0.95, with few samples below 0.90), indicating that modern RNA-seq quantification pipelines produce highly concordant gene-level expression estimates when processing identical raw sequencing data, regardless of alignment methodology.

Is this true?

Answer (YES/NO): NO